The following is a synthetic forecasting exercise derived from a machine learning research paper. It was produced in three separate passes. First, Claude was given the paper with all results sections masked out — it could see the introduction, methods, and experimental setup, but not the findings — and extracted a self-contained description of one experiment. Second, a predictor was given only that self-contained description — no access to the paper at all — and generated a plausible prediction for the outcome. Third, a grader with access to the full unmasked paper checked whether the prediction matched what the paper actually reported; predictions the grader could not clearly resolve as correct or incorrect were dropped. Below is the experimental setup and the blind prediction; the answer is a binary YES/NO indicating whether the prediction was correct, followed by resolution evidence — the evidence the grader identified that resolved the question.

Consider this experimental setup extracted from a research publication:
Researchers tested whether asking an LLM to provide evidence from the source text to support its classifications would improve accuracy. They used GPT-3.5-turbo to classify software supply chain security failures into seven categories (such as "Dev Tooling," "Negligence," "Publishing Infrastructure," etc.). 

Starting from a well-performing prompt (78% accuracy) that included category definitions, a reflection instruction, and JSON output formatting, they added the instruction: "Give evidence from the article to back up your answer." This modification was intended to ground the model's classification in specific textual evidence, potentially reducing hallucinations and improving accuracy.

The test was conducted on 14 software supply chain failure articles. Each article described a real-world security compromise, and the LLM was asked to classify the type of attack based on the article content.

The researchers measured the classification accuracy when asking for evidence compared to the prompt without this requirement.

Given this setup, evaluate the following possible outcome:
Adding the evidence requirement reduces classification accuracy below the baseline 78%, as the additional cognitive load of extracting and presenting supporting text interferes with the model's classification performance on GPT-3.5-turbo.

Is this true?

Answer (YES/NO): YES